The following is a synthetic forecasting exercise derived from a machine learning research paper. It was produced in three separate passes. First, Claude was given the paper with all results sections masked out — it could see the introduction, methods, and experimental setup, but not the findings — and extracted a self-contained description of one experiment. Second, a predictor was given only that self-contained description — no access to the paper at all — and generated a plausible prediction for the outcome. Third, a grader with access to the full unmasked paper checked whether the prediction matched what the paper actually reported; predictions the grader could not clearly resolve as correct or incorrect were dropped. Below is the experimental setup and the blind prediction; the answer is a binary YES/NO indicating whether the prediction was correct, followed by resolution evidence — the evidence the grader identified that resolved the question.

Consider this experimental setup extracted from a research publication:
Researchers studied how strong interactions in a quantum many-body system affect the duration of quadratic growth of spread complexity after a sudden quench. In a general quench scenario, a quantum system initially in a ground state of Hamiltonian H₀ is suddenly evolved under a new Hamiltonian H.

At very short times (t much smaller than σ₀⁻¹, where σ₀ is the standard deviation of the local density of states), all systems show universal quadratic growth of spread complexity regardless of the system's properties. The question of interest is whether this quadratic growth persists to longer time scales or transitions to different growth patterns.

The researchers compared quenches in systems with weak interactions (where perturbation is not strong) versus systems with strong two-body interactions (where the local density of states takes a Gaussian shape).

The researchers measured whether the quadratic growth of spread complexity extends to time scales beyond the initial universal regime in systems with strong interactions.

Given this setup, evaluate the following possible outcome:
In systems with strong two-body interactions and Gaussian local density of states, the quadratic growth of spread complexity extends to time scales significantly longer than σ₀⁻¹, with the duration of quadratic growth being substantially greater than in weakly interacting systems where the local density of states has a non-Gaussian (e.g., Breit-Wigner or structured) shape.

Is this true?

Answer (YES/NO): YES